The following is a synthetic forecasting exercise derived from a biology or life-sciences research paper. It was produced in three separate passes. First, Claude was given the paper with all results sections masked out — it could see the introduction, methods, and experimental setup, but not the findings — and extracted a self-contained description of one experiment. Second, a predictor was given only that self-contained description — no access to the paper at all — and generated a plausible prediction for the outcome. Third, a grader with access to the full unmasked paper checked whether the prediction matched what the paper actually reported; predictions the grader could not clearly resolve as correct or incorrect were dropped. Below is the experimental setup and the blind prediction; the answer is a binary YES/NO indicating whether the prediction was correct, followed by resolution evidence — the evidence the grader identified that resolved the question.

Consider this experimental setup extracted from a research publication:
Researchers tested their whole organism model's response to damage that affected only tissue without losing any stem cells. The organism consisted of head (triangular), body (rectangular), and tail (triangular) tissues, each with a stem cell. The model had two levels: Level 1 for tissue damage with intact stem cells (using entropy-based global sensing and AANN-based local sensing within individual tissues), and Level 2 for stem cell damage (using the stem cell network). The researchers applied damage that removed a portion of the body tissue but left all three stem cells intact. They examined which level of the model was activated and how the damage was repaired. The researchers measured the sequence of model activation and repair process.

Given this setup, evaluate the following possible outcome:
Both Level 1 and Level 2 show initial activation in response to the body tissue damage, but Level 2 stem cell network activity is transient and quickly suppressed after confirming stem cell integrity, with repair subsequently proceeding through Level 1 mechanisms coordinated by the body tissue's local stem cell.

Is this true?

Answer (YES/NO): NO